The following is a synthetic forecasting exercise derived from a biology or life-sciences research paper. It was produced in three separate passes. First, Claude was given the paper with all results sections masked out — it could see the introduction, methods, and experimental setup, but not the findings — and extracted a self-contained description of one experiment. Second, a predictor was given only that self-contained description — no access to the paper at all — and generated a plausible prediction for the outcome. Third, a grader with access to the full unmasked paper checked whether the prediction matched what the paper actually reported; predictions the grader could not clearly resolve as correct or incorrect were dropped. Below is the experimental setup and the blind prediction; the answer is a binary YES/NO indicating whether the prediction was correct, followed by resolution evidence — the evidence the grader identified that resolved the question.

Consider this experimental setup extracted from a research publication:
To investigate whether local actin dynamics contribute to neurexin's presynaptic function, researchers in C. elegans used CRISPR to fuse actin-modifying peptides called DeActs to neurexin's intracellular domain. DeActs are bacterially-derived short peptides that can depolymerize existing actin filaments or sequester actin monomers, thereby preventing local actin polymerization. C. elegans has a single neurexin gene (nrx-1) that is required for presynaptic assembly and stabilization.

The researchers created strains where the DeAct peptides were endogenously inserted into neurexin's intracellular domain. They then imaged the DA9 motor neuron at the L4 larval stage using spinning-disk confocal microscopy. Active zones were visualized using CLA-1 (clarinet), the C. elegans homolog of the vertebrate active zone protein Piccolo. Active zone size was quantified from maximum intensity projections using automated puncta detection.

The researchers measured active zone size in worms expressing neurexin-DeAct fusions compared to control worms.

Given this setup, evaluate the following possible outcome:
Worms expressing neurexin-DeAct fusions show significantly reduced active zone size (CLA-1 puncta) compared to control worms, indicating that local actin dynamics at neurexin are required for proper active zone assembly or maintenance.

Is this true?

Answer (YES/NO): YES